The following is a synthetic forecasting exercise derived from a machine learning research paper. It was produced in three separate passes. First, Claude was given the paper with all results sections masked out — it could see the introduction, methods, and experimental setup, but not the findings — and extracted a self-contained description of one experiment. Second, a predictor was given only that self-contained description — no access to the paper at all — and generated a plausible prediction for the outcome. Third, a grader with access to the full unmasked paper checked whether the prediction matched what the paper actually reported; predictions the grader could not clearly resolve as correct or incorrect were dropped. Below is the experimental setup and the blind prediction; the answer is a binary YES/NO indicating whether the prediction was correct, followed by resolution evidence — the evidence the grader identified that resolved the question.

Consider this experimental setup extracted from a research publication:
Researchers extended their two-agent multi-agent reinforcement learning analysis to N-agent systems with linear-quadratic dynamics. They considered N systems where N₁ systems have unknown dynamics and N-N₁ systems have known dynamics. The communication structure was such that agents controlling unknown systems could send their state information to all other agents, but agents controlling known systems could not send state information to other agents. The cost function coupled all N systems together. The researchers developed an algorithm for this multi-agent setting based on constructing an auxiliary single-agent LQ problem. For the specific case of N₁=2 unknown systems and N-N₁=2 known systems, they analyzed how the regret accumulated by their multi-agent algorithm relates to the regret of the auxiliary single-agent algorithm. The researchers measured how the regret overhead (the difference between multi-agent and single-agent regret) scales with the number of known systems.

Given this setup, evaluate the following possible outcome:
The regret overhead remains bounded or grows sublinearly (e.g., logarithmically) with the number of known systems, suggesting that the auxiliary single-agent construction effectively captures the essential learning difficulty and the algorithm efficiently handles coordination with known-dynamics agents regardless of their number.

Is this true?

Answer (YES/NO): NO